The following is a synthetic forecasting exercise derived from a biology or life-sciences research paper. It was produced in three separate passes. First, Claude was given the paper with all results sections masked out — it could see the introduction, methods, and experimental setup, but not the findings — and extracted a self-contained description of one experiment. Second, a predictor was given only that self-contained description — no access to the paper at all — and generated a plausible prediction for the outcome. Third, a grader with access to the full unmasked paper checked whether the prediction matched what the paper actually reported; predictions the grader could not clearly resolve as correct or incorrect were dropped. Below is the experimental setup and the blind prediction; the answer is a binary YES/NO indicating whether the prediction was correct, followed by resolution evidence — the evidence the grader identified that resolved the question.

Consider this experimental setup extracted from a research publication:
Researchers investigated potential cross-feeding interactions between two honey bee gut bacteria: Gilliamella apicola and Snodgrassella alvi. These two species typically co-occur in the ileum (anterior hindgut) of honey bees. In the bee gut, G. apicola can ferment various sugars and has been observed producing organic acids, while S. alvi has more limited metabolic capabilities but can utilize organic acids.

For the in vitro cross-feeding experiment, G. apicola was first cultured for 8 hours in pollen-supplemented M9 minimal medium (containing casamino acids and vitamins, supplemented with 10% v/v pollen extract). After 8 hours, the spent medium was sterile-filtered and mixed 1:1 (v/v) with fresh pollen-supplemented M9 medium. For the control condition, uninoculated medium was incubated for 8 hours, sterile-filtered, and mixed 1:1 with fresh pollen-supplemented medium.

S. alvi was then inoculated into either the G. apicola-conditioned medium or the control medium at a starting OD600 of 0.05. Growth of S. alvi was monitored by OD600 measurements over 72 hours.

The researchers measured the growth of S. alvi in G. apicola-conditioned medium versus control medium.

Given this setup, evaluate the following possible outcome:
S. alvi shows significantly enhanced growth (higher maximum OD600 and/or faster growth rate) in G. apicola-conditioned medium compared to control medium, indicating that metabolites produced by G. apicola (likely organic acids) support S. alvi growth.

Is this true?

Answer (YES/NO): NO